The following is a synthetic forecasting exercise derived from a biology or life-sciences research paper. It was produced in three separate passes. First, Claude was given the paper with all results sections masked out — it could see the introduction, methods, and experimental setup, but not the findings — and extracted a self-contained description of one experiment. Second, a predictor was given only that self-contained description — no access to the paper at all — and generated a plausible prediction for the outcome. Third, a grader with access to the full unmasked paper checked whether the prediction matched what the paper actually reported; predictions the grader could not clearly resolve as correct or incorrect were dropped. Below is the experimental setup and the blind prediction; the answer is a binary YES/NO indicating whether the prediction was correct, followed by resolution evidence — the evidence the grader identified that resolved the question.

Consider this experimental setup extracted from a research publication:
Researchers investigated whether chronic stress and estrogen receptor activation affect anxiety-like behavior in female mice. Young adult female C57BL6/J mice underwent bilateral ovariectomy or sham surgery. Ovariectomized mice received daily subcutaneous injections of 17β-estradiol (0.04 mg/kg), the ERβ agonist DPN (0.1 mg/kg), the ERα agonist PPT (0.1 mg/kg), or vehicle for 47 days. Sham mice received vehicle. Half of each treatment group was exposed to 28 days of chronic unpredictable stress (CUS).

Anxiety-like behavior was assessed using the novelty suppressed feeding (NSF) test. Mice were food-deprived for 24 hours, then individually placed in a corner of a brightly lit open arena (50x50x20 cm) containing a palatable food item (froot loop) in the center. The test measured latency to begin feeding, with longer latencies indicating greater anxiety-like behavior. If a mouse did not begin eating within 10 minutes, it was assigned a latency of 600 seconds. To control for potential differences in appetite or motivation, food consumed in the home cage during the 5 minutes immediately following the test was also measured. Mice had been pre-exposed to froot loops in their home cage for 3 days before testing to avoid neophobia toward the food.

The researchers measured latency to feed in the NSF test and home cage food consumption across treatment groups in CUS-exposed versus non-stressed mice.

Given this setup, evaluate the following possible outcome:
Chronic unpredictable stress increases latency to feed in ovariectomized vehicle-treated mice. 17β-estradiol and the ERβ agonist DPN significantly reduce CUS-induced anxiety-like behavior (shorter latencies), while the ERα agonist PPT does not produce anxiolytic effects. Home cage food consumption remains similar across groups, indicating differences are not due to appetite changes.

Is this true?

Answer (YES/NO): NO